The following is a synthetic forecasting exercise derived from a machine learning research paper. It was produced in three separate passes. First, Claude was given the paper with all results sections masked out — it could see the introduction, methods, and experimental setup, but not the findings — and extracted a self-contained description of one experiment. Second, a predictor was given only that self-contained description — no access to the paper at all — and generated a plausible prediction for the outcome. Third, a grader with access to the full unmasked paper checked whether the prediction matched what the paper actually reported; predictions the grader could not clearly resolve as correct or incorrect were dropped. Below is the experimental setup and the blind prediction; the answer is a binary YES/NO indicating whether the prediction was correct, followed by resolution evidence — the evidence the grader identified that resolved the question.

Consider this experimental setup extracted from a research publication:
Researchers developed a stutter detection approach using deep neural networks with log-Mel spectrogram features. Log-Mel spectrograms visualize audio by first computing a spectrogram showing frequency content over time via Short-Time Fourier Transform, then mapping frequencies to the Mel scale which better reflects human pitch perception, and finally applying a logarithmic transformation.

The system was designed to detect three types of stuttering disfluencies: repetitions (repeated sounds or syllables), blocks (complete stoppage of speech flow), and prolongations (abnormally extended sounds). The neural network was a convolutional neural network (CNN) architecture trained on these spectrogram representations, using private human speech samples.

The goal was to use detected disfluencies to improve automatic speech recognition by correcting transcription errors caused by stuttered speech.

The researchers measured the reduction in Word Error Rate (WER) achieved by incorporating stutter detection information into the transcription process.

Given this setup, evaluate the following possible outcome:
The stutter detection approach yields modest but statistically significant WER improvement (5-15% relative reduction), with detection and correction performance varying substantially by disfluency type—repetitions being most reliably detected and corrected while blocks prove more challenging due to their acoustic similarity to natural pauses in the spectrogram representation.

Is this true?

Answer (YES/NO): NO